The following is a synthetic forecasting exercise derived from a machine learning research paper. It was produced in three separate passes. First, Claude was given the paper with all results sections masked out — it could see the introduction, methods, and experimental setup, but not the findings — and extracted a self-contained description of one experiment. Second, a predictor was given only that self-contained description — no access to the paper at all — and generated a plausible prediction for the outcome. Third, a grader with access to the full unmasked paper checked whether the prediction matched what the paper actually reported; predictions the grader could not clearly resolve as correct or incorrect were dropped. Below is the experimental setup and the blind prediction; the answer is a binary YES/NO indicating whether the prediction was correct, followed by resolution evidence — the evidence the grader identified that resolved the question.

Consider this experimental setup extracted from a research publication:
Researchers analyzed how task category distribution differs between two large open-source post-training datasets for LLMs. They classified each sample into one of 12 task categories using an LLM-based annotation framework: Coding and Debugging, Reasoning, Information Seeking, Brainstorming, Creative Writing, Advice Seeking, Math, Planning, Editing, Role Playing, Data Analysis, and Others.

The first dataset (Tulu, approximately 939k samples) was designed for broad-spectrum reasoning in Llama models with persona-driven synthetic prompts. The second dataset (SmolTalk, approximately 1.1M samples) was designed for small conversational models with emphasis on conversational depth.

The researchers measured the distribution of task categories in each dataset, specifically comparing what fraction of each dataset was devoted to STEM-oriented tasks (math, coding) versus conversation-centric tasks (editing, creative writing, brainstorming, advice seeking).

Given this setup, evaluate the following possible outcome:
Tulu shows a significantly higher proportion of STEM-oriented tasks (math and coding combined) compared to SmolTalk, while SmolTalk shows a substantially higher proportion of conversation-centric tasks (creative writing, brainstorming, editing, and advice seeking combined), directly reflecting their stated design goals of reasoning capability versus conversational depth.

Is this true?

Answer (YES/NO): YES